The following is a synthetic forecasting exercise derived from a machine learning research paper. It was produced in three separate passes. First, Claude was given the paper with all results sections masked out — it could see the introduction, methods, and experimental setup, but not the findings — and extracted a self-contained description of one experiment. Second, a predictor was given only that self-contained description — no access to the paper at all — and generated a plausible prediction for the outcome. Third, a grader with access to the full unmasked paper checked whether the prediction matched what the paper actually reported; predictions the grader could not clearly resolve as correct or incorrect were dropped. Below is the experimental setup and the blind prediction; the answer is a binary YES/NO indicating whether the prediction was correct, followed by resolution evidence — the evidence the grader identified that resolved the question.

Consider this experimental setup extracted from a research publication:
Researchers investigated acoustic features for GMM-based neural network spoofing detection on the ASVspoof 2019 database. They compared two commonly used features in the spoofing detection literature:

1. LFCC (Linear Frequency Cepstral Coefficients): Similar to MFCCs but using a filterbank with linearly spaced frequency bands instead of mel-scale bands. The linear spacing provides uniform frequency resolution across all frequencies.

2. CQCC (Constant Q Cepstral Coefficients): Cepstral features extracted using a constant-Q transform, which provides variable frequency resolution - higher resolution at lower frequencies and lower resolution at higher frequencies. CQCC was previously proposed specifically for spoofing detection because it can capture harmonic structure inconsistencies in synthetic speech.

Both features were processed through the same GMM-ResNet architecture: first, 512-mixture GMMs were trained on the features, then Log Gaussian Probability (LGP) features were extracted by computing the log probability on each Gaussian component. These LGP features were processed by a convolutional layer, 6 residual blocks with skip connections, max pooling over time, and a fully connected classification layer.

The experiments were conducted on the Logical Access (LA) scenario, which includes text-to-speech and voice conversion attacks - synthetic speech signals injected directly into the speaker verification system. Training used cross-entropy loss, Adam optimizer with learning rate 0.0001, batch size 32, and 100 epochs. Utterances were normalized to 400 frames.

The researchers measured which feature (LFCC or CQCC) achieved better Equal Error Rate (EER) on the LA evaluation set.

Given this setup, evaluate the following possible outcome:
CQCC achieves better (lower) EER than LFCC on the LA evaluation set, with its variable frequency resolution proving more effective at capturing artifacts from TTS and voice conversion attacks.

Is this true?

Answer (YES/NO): NO